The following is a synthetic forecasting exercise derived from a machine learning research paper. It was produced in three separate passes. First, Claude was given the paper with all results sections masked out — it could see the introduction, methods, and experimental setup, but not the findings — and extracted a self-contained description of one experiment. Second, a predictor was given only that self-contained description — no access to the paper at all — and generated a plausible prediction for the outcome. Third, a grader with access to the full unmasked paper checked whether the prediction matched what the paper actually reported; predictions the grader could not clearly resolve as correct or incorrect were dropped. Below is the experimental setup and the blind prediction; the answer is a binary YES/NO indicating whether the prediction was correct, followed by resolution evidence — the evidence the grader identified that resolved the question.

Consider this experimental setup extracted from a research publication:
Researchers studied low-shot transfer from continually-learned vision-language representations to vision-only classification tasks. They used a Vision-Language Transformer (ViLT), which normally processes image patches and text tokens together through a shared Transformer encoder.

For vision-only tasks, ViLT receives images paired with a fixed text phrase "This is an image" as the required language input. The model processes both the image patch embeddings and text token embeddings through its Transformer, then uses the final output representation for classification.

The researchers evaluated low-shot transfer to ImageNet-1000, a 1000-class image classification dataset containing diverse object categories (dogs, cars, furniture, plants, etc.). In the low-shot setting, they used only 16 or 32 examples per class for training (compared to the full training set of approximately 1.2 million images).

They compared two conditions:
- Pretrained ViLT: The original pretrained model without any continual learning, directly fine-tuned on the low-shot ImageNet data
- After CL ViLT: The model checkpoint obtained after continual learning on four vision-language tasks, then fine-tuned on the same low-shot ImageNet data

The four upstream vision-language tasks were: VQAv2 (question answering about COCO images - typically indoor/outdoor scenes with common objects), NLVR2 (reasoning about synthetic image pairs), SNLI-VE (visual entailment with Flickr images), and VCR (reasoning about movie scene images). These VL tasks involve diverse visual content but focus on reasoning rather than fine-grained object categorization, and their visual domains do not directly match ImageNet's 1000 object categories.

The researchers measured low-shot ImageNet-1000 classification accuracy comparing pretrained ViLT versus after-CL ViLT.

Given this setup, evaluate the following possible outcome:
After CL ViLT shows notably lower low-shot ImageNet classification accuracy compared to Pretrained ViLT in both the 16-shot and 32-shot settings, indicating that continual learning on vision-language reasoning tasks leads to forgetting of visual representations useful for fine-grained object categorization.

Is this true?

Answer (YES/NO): YES